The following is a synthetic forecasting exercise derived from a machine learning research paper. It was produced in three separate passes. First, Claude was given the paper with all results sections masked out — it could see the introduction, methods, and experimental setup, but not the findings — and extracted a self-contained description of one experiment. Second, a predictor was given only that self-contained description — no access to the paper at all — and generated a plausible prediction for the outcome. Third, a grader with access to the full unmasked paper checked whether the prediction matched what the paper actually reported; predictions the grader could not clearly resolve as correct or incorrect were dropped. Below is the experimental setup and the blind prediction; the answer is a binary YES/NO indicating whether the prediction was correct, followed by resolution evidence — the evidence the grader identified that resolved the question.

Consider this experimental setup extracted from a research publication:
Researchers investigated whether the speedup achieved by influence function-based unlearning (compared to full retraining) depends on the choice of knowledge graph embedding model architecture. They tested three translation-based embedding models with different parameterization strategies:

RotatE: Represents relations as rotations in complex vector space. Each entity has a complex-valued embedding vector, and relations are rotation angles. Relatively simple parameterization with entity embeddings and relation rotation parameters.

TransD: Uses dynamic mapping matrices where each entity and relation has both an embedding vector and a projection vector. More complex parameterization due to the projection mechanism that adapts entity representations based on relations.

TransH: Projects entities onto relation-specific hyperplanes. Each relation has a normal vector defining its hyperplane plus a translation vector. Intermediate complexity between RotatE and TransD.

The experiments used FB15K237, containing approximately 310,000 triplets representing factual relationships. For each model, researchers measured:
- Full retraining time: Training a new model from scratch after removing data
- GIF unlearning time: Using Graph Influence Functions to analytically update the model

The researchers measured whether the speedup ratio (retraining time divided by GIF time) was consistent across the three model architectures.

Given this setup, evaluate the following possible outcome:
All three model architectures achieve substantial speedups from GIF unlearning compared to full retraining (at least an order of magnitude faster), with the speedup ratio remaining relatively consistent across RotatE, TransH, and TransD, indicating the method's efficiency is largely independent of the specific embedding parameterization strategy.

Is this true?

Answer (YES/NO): NO